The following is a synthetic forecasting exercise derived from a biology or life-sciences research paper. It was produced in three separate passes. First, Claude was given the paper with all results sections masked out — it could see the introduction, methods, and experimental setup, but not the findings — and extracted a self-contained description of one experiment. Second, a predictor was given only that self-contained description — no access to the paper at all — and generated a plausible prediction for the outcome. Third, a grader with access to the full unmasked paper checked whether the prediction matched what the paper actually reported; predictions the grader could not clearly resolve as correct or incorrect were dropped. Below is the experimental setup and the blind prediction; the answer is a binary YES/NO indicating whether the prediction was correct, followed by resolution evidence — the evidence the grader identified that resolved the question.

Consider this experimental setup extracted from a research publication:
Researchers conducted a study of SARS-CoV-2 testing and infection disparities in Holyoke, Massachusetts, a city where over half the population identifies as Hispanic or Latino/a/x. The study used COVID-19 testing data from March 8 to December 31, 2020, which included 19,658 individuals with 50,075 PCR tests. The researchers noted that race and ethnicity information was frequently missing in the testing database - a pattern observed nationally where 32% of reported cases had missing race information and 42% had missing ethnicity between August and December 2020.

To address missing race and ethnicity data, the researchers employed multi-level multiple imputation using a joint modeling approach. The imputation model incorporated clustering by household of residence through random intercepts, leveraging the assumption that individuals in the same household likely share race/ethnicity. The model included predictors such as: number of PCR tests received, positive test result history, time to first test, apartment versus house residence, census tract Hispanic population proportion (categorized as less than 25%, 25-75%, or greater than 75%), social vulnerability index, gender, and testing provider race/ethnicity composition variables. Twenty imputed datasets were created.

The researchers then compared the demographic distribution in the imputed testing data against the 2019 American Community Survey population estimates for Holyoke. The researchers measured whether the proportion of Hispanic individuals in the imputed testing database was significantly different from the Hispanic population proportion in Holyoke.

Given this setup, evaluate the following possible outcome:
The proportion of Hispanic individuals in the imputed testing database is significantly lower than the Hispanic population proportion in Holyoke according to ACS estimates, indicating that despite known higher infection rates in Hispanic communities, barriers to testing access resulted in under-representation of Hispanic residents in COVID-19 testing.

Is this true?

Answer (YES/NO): NO